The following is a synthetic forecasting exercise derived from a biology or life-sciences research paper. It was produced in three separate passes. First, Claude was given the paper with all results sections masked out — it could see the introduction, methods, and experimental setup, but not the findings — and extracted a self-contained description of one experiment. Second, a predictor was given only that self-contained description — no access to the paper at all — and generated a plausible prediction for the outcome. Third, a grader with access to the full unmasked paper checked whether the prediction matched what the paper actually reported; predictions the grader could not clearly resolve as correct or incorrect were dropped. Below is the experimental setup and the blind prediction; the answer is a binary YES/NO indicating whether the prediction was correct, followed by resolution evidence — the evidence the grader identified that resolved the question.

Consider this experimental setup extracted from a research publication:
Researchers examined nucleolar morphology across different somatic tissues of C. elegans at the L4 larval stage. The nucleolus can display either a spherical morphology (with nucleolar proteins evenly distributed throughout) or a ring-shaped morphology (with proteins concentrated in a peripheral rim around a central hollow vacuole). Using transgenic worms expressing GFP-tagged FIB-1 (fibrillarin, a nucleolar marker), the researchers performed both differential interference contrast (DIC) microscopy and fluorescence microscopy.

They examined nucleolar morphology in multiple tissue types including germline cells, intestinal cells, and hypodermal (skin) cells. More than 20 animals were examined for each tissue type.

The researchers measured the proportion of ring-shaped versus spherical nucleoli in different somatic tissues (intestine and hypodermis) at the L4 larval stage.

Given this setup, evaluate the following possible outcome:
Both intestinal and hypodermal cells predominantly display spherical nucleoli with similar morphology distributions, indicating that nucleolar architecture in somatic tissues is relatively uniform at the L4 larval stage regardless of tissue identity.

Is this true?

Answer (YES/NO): NO